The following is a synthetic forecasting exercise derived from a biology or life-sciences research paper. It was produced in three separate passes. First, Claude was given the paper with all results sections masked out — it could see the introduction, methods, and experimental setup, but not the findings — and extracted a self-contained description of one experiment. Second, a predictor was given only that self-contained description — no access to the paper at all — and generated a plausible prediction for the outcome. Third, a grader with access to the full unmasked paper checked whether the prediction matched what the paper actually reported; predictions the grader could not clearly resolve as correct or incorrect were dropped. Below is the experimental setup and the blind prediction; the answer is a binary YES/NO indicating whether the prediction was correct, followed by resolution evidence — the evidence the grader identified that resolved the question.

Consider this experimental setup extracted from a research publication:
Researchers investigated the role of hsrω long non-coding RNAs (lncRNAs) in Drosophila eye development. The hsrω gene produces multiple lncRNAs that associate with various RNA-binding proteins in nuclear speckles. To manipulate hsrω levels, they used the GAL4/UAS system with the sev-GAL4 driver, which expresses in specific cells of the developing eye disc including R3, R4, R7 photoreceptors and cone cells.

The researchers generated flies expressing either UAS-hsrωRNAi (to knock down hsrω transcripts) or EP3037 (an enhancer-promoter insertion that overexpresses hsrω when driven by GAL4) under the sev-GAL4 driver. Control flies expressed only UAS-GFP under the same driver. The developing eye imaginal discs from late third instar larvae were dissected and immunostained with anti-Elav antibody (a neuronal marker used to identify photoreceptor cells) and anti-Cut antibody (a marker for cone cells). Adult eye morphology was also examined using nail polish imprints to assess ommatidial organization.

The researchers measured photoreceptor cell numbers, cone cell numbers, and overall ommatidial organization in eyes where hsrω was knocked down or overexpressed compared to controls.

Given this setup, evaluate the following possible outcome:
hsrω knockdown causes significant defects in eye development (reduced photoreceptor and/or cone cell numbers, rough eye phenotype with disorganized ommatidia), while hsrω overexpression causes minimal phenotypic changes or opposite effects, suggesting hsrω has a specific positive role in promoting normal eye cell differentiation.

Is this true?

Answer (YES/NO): NO